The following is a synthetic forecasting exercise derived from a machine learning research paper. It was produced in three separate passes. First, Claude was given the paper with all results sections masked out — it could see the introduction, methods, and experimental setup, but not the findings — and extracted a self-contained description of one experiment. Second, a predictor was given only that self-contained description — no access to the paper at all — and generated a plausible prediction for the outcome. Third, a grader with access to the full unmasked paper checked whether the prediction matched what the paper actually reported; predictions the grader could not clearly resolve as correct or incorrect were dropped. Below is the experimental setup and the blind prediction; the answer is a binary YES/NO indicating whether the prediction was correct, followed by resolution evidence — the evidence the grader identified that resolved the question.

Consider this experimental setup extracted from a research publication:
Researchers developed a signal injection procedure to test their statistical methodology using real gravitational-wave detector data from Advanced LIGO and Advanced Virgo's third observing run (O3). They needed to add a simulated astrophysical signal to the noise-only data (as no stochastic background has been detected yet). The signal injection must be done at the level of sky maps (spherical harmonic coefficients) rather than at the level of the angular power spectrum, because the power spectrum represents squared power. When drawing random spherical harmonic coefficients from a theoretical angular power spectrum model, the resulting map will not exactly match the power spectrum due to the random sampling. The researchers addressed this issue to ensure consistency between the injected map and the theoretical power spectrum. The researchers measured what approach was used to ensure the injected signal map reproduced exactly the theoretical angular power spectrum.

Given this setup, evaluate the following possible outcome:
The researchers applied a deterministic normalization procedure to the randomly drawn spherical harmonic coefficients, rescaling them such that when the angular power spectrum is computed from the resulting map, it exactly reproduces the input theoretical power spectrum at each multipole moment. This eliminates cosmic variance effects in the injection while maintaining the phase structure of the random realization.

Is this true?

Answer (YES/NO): YES